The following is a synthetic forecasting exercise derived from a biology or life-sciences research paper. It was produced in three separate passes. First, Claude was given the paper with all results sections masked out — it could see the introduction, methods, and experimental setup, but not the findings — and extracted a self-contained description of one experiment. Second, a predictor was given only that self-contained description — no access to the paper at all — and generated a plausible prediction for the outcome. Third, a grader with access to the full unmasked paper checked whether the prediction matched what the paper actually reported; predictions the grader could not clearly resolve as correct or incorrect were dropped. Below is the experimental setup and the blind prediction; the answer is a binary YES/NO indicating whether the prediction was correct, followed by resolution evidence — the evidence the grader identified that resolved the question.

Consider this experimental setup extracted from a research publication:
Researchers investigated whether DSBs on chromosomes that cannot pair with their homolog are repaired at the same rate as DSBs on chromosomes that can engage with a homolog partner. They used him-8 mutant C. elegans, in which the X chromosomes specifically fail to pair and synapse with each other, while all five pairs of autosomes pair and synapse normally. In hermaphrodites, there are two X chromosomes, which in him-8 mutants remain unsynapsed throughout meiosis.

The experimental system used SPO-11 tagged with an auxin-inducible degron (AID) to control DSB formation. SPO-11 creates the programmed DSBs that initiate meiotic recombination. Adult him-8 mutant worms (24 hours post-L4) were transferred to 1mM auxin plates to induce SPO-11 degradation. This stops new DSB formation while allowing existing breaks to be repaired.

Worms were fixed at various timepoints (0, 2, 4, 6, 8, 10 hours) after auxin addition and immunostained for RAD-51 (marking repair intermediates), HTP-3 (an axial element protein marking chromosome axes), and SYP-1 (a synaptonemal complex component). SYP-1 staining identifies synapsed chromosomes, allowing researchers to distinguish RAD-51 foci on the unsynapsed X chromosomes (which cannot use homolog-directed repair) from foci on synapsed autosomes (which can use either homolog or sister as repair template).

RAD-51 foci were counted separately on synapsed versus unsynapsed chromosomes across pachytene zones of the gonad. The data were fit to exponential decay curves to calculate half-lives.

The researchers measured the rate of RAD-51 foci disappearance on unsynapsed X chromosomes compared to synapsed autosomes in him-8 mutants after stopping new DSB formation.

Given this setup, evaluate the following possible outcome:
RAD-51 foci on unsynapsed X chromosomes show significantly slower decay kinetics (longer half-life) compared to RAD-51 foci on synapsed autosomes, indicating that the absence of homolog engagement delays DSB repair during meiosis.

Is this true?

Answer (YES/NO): NO